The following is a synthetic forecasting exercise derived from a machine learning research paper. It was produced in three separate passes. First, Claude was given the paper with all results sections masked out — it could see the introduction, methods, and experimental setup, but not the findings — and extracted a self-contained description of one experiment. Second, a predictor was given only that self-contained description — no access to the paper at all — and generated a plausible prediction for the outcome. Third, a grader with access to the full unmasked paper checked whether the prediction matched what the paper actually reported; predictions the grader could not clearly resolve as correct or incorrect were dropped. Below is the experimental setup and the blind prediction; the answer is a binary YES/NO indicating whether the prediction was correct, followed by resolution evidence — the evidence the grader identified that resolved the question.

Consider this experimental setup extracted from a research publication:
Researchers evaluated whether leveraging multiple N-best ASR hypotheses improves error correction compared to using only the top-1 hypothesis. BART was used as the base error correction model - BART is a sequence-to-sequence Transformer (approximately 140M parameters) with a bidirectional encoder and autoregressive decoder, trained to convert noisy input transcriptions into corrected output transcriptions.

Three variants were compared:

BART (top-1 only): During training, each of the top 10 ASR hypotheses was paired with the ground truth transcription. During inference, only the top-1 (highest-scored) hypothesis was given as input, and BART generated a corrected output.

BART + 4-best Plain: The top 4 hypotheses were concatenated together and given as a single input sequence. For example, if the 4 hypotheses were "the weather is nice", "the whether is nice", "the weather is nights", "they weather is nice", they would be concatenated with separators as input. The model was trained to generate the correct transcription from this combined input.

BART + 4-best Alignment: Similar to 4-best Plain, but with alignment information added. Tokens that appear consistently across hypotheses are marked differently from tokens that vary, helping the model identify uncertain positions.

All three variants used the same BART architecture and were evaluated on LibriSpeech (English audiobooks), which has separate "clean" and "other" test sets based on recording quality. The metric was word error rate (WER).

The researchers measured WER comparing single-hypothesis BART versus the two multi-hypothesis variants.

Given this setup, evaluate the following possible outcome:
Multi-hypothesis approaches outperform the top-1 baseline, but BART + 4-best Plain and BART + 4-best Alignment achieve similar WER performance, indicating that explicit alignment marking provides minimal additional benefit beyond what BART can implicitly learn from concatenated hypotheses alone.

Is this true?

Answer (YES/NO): NO